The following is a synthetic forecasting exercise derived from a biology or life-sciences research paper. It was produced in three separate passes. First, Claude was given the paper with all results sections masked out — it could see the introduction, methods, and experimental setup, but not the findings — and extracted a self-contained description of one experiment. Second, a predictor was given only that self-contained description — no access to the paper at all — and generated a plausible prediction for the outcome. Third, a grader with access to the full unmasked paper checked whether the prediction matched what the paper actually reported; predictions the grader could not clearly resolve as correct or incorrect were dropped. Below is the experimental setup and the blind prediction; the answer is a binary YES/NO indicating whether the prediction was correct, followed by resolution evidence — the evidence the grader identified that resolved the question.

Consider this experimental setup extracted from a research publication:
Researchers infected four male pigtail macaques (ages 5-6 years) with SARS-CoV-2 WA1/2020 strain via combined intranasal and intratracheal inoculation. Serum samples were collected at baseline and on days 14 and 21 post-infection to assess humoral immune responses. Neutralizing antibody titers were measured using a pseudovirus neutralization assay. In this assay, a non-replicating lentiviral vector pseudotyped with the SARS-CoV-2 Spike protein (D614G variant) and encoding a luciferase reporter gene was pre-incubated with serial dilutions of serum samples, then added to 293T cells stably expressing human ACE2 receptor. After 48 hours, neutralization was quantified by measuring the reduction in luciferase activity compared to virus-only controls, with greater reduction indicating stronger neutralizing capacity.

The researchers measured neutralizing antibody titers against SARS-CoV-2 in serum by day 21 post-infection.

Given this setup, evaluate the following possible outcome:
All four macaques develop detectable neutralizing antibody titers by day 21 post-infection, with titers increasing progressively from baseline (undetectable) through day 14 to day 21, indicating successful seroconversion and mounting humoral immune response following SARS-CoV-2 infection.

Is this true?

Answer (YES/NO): NO